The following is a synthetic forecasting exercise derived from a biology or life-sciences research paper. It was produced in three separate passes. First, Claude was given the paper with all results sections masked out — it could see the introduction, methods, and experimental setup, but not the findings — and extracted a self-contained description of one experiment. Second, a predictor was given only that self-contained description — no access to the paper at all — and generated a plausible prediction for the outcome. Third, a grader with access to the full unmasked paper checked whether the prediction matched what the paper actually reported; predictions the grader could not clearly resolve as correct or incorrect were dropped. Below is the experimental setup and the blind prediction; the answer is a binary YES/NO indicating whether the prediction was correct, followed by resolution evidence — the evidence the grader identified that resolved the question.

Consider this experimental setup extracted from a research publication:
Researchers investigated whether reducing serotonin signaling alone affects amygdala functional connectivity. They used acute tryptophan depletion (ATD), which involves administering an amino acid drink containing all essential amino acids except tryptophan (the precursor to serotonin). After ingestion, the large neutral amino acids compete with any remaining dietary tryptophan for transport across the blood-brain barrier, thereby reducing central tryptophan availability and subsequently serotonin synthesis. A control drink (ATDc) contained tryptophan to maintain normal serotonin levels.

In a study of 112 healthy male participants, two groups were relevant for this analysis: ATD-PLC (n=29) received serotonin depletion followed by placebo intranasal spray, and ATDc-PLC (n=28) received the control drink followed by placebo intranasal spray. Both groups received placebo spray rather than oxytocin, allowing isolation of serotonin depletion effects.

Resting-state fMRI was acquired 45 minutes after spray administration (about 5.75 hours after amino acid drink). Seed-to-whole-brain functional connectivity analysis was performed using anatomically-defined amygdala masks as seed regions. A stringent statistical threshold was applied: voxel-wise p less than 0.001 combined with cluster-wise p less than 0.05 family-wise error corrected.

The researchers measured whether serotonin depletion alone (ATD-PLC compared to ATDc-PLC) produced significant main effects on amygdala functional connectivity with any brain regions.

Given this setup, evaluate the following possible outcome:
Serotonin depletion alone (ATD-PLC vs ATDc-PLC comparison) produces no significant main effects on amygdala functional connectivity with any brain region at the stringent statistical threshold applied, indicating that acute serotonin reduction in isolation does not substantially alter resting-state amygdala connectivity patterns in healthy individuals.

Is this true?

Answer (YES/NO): YES